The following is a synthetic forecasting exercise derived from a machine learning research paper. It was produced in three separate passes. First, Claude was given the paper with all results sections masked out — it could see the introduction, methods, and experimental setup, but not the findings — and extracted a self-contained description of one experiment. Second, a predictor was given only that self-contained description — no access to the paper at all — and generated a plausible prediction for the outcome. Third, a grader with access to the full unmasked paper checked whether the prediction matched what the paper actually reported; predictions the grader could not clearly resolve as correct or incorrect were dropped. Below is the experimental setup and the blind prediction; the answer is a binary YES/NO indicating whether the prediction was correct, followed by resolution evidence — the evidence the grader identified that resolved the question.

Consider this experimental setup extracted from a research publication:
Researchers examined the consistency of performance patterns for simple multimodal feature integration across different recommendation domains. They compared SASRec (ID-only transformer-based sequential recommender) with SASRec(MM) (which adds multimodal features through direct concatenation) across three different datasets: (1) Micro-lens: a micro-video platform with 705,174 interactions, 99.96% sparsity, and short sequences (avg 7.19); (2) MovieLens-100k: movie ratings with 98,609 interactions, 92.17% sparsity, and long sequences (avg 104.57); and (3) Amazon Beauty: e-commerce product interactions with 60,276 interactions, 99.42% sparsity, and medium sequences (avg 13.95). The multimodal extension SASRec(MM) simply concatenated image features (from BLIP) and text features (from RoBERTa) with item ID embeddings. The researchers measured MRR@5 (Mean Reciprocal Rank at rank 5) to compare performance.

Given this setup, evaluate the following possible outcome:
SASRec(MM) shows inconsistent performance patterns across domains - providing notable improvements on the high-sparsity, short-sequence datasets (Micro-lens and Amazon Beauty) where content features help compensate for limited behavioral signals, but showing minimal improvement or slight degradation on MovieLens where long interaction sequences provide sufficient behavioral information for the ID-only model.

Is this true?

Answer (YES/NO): NO